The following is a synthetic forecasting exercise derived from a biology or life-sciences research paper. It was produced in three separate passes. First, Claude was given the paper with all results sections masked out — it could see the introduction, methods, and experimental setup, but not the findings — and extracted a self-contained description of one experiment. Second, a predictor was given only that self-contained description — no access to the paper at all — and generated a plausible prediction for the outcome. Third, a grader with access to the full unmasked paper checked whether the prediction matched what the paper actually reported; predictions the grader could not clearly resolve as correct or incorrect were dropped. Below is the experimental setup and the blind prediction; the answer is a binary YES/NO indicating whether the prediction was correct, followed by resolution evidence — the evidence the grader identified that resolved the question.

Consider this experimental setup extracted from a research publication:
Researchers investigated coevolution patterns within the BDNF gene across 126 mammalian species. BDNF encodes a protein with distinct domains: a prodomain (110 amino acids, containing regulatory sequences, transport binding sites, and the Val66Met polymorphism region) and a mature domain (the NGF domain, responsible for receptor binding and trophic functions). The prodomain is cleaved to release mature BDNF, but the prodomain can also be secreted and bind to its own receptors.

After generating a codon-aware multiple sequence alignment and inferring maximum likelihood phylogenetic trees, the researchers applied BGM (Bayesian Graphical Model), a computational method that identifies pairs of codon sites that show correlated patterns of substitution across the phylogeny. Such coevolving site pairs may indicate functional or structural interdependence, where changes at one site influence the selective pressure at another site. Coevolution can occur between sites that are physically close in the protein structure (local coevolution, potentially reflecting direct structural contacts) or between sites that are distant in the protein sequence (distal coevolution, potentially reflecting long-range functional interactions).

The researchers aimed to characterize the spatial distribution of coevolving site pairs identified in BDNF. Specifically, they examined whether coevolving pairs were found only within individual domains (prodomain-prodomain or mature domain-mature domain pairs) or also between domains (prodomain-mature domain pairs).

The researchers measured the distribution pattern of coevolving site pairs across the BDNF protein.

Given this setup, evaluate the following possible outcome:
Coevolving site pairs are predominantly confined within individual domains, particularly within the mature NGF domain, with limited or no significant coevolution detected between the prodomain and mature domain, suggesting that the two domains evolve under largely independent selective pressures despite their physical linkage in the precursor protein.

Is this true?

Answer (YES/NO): NO